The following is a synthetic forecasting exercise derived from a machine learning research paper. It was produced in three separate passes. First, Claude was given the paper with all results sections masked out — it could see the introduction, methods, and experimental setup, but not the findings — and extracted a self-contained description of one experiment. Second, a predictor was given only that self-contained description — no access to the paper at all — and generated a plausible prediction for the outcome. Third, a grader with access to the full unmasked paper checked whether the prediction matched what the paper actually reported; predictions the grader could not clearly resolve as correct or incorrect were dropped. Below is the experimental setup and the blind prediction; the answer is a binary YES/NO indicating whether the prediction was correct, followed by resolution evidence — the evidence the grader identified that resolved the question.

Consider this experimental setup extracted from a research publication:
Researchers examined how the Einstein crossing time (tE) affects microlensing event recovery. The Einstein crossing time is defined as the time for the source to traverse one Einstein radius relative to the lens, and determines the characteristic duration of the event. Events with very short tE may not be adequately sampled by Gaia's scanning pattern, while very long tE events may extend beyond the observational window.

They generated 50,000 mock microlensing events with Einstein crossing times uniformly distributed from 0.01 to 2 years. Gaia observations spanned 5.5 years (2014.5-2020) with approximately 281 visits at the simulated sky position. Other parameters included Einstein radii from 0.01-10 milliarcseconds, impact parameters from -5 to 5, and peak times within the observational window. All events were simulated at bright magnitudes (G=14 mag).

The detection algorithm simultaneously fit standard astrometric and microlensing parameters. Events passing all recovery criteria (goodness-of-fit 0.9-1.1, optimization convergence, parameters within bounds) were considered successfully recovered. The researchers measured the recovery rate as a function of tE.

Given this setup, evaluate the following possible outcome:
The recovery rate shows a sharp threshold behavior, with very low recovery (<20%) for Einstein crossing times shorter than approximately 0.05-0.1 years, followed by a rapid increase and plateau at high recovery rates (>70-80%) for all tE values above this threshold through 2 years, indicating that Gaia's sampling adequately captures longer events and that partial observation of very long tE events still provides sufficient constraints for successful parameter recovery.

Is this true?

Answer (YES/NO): NO